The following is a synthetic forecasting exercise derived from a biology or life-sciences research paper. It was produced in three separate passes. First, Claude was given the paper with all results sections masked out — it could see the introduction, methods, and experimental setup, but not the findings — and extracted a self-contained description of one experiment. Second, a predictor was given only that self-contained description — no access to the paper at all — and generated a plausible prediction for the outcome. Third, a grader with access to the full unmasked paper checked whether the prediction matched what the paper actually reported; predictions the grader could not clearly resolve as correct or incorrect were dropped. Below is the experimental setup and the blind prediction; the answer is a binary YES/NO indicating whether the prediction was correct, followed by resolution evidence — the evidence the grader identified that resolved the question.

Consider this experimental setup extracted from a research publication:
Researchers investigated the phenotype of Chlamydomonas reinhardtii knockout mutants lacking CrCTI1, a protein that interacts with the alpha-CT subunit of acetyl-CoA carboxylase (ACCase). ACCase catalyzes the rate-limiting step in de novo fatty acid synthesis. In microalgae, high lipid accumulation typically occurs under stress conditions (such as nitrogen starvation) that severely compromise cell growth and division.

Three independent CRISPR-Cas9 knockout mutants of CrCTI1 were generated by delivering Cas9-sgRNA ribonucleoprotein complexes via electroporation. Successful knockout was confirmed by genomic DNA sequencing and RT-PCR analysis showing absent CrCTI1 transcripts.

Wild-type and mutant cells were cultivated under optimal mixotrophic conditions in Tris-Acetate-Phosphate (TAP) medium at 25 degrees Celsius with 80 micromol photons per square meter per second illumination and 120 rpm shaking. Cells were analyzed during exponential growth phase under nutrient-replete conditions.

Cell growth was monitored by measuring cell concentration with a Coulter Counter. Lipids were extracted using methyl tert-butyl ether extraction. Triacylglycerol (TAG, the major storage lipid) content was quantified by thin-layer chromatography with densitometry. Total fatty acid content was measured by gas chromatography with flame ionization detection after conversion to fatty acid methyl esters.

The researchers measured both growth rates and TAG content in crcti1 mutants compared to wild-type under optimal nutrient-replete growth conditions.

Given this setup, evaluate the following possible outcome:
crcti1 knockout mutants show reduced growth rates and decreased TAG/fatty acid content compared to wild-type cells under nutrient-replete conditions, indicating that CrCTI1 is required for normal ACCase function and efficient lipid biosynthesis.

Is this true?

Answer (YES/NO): NO